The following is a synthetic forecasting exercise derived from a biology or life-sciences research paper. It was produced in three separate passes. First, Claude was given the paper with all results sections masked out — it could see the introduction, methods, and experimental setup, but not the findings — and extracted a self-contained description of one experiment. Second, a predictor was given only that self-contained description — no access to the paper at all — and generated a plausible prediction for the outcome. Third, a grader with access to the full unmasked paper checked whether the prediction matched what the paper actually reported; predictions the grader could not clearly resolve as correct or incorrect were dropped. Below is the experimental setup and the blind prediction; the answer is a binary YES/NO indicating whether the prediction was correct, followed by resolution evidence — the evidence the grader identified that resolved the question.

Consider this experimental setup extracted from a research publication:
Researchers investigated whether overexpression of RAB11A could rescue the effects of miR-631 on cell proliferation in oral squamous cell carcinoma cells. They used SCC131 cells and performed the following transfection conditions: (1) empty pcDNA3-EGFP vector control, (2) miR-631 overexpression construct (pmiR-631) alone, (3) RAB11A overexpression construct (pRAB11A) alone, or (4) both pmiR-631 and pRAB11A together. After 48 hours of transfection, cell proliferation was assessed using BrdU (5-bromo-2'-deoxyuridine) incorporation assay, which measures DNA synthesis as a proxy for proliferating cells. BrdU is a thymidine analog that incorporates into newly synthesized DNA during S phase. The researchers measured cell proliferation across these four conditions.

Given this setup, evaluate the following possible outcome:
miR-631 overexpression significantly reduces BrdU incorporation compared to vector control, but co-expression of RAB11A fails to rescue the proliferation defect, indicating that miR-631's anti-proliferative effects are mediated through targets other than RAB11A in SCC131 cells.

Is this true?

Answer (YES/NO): NO